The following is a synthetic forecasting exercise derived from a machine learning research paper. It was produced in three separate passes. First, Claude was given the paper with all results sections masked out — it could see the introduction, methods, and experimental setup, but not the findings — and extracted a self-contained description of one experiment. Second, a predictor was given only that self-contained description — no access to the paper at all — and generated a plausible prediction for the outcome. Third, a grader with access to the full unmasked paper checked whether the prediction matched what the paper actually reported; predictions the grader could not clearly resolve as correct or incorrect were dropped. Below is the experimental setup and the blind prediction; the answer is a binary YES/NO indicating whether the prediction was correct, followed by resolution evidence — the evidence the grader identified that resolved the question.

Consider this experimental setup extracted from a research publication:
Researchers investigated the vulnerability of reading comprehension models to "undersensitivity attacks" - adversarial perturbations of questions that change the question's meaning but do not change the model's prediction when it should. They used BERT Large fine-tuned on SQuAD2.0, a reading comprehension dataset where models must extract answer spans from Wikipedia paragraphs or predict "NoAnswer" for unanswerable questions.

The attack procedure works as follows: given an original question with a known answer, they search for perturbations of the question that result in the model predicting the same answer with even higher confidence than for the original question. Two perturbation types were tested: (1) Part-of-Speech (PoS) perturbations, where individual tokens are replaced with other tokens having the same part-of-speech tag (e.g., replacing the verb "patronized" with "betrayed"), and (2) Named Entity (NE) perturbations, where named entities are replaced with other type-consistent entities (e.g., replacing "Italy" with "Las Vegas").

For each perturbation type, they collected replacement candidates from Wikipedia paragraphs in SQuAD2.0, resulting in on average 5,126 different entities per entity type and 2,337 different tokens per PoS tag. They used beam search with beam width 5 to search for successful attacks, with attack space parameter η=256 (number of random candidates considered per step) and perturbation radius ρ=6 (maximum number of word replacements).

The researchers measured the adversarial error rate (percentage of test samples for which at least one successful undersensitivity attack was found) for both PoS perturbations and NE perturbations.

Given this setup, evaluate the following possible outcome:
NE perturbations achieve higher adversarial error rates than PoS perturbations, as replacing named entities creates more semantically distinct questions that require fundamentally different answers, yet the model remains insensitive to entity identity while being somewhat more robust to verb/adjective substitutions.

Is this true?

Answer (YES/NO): NO